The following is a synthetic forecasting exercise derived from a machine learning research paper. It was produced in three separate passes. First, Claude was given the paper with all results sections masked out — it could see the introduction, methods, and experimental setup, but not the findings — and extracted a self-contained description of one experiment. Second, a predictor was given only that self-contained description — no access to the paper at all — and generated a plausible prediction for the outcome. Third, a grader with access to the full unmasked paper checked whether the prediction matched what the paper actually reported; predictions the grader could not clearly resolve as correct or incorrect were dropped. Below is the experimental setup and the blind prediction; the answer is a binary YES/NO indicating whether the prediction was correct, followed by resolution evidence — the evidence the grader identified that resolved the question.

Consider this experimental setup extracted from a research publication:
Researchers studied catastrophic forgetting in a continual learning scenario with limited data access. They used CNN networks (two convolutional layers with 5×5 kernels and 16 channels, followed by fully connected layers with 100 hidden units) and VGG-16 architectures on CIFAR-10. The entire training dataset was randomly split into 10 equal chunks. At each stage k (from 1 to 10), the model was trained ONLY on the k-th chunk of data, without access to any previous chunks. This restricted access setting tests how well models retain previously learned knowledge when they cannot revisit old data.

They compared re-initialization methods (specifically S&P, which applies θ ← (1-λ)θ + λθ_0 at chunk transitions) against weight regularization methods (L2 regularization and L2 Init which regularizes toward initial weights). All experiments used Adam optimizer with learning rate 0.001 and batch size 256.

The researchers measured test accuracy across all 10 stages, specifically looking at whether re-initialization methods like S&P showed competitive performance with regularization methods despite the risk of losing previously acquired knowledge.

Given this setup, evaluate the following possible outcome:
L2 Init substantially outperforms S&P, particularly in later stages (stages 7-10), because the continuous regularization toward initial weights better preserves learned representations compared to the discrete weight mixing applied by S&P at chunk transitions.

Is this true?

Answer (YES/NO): NO